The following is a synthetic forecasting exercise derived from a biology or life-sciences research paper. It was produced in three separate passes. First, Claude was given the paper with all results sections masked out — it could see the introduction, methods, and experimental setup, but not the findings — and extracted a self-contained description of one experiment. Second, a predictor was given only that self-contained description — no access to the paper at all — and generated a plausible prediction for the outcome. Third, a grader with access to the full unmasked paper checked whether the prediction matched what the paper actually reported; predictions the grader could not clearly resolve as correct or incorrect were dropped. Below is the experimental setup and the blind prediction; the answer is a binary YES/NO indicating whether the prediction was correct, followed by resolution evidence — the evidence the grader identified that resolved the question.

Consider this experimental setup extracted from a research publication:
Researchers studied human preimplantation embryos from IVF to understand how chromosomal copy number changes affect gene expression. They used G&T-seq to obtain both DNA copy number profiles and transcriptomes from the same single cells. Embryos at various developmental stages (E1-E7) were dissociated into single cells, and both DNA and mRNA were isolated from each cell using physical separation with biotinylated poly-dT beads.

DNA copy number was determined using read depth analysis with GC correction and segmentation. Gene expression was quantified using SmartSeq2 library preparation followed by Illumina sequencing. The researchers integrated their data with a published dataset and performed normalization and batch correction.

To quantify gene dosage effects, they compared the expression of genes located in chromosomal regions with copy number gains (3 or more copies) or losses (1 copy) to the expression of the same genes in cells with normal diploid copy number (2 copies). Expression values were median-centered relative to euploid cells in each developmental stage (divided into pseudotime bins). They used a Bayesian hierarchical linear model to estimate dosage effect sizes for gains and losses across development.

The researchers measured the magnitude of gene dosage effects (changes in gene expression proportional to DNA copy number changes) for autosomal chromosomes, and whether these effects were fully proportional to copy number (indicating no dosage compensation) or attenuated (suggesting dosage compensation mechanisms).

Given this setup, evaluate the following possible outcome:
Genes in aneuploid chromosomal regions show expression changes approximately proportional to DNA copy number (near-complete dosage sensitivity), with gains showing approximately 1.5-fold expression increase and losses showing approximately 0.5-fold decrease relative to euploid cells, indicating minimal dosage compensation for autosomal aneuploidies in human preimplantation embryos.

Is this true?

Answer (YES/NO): NO